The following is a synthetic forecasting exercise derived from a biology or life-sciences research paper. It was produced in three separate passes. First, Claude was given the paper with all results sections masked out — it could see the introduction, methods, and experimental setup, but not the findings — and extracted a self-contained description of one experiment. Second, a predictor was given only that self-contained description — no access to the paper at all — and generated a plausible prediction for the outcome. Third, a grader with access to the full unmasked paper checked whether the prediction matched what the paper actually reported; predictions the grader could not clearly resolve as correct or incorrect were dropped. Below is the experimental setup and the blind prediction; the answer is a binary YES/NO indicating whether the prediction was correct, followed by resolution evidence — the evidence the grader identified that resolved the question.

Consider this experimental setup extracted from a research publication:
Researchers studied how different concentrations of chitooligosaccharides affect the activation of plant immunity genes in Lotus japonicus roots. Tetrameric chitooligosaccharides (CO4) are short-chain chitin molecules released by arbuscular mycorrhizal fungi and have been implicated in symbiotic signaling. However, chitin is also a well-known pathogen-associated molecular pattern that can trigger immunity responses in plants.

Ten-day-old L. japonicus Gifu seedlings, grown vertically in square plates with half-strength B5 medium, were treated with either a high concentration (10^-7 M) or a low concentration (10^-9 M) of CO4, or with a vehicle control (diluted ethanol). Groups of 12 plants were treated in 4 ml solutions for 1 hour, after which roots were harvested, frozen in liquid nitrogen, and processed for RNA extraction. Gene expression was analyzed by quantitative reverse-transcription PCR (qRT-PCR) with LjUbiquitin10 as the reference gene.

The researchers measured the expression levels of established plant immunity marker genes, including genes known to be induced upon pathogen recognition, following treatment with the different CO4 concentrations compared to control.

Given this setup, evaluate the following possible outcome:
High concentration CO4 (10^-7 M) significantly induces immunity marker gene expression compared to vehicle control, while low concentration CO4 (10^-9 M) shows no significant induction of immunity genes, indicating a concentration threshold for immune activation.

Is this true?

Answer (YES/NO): NO